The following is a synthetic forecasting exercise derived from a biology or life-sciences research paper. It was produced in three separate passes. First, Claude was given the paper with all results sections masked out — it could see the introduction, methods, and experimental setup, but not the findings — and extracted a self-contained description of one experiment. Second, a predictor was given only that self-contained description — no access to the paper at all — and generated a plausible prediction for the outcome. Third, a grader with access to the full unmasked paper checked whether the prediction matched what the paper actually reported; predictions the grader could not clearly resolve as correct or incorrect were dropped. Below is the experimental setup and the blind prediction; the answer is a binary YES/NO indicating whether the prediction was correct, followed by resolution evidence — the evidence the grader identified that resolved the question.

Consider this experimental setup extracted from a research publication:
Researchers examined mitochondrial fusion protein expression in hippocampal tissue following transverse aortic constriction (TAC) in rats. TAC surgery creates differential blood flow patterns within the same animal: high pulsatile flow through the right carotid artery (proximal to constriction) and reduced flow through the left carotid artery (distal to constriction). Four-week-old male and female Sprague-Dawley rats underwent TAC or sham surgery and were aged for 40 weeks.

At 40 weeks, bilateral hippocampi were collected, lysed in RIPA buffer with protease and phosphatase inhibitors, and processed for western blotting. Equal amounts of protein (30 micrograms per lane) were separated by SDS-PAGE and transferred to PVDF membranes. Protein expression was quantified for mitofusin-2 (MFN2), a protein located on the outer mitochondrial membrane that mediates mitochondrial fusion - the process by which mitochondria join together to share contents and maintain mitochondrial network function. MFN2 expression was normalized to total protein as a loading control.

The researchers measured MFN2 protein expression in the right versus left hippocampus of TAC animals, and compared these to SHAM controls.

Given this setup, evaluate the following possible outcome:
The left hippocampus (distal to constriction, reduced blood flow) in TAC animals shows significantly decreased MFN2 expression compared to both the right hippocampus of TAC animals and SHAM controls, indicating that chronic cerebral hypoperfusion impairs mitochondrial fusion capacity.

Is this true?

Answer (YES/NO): NO